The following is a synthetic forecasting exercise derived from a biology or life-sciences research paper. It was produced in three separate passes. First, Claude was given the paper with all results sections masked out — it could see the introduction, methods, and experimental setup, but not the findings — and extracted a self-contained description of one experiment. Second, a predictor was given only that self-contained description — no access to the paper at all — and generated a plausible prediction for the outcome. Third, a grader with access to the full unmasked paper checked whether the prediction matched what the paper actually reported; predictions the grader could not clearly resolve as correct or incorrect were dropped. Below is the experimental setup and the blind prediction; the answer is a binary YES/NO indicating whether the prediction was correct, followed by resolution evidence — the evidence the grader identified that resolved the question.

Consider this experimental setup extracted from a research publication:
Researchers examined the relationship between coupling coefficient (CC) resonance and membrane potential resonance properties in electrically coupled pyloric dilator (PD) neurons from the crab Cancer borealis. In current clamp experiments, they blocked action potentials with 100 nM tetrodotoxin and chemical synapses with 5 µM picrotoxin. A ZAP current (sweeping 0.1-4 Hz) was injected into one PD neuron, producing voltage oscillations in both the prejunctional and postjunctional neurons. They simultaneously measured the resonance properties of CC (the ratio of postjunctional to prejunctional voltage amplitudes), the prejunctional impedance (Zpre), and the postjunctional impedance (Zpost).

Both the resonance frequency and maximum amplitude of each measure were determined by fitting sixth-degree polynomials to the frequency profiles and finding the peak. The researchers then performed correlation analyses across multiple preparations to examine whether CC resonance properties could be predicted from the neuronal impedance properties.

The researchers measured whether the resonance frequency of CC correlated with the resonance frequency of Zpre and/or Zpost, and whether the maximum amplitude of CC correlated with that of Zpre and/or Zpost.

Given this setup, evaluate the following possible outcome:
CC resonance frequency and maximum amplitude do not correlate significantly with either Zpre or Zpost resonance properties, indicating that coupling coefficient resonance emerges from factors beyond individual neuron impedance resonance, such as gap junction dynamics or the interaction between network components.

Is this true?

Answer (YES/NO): NO